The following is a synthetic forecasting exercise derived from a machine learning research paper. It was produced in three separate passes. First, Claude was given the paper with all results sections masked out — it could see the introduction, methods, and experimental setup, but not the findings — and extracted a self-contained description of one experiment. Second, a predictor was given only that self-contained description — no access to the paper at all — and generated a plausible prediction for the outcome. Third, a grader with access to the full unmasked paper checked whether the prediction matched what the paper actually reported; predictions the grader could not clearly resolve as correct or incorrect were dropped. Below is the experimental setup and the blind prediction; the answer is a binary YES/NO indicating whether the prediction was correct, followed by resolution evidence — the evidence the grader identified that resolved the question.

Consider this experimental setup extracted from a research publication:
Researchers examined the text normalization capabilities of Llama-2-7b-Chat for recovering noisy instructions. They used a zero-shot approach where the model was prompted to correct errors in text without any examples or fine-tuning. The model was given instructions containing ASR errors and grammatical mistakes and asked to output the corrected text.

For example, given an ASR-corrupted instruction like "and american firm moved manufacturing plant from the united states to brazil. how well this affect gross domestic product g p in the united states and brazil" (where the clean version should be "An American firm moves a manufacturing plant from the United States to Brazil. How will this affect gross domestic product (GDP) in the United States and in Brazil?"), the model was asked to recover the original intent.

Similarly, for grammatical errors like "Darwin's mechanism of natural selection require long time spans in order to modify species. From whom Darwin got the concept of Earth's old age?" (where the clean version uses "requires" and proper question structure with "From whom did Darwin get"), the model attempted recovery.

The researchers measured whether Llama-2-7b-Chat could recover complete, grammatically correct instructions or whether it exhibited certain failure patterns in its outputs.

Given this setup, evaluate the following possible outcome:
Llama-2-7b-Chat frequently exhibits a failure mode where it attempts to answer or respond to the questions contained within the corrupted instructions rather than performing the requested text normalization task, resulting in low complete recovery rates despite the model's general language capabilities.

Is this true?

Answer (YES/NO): NO